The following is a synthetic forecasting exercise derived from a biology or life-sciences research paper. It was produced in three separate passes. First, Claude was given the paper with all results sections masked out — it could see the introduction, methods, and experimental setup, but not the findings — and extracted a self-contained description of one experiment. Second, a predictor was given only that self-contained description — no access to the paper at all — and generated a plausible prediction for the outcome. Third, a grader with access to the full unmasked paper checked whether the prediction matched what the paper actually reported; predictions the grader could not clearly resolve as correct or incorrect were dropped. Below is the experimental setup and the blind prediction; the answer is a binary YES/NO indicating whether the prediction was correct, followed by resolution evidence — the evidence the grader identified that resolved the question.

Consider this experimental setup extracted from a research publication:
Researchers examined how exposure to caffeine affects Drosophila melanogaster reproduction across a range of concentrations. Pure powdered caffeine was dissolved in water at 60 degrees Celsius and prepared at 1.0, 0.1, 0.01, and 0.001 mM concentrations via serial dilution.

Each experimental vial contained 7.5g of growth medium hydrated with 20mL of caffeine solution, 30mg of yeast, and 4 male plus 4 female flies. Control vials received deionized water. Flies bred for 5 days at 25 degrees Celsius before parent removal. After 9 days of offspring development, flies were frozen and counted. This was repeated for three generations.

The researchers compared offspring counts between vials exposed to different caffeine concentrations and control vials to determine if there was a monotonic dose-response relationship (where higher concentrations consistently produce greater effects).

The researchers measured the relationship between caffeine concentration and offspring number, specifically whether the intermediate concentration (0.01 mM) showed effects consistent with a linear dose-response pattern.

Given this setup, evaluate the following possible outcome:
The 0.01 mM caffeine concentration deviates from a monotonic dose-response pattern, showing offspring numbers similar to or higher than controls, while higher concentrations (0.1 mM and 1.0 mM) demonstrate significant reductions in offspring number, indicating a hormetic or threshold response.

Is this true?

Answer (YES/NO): NO